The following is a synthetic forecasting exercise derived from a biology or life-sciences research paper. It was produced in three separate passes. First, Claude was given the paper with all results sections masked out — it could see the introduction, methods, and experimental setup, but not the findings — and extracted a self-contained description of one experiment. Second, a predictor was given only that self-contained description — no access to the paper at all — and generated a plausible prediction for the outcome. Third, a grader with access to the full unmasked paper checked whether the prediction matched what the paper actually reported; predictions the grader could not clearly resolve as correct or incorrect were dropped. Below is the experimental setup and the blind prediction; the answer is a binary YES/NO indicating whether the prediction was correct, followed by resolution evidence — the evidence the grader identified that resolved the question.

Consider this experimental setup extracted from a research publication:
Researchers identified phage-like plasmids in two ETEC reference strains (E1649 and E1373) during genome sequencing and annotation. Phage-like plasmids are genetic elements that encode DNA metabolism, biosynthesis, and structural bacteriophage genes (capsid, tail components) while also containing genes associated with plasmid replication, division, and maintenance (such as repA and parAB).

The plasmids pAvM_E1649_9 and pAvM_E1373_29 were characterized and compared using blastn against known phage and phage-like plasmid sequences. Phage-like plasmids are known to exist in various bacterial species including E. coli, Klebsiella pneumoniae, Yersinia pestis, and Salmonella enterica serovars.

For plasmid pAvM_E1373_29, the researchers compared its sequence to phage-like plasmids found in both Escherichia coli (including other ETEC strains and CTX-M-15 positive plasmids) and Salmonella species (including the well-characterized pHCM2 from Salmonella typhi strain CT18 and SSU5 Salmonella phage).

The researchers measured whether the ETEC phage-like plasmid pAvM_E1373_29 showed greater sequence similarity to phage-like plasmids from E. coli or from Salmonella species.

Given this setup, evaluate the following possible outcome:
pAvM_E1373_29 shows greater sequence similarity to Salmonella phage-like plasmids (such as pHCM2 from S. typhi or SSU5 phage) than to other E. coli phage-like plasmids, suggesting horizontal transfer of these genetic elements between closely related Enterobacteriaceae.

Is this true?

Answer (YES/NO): NO